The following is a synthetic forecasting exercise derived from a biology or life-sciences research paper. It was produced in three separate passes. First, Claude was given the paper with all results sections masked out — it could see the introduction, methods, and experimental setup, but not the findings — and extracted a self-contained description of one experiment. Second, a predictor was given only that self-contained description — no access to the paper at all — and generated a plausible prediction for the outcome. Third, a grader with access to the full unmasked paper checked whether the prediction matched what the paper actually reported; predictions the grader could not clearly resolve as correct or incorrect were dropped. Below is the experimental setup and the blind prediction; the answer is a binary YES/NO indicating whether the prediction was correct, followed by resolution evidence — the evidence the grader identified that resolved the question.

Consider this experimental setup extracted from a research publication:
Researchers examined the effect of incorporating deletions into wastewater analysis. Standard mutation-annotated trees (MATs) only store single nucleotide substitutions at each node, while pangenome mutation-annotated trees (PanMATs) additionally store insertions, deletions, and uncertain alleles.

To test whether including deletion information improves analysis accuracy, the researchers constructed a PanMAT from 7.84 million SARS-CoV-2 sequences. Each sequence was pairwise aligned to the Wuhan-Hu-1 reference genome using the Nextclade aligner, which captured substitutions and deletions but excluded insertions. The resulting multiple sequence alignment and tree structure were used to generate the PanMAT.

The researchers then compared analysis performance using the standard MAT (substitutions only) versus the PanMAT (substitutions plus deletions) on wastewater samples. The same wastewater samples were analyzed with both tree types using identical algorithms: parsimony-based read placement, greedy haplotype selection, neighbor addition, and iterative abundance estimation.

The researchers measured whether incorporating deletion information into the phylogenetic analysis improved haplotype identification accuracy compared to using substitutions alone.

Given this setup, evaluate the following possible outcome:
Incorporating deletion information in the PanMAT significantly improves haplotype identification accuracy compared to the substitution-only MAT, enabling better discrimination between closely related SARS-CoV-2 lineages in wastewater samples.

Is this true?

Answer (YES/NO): NO